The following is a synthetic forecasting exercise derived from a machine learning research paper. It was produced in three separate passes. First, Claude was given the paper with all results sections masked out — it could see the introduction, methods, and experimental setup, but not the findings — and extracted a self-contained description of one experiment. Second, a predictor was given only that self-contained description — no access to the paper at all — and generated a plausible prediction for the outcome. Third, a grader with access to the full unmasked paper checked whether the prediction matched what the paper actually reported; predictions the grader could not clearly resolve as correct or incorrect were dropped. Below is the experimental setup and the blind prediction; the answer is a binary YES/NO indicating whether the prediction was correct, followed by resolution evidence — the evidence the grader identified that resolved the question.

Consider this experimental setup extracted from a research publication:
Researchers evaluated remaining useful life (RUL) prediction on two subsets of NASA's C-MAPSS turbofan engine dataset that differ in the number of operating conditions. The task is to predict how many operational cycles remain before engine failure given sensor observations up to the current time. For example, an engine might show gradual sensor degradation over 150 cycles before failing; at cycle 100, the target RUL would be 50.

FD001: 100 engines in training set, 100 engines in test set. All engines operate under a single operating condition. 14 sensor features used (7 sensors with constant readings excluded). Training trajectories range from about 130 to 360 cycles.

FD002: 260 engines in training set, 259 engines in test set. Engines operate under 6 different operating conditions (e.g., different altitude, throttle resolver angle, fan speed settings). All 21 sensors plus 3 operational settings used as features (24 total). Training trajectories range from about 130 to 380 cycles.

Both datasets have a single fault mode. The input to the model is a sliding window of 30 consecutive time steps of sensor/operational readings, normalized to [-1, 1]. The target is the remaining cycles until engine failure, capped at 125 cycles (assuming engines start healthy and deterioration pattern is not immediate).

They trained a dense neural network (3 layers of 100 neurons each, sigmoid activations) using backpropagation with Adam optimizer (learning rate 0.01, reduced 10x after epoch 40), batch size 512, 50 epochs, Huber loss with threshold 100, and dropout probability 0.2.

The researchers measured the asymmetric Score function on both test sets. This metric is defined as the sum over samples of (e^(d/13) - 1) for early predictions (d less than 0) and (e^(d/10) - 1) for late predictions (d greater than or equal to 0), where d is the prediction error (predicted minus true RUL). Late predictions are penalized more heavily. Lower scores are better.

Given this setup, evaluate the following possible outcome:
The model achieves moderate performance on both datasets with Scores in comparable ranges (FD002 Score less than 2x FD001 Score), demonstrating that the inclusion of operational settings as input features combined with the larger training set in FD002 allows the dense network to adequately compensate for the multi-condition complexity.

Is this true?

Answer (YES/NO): NO